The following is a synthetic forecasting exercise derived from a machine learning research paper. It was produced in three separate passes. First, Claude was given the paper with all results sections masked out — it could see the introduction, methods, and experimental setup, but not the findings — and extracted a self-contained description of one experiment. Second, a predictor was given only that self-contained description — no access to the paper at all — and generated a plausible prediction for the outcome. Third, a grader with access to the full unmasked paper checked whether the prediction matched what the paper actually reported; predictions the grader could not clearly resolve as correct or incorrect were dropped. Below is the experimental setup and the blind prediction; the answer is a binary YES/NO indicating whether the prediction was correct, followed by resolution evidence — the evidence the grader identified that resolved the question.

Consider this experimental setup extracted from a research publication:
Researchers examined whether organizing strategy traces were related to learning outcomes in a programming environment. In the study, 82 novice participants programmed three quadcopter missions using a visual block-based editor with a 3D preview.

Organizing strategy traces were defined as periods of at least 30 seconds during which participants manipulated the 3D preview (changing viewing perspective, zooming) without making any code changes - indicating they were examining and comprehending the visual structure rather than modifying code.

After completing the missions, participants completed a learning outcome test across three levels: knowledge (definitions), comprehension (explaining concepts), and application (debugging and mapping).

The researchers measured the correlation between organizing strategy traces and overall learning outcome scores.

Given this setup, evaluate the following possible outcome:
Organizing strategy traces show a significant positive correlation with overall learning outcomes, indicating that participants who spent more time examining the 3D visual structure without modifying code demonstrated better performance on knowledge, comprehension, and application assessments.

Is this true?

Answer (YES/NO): YES